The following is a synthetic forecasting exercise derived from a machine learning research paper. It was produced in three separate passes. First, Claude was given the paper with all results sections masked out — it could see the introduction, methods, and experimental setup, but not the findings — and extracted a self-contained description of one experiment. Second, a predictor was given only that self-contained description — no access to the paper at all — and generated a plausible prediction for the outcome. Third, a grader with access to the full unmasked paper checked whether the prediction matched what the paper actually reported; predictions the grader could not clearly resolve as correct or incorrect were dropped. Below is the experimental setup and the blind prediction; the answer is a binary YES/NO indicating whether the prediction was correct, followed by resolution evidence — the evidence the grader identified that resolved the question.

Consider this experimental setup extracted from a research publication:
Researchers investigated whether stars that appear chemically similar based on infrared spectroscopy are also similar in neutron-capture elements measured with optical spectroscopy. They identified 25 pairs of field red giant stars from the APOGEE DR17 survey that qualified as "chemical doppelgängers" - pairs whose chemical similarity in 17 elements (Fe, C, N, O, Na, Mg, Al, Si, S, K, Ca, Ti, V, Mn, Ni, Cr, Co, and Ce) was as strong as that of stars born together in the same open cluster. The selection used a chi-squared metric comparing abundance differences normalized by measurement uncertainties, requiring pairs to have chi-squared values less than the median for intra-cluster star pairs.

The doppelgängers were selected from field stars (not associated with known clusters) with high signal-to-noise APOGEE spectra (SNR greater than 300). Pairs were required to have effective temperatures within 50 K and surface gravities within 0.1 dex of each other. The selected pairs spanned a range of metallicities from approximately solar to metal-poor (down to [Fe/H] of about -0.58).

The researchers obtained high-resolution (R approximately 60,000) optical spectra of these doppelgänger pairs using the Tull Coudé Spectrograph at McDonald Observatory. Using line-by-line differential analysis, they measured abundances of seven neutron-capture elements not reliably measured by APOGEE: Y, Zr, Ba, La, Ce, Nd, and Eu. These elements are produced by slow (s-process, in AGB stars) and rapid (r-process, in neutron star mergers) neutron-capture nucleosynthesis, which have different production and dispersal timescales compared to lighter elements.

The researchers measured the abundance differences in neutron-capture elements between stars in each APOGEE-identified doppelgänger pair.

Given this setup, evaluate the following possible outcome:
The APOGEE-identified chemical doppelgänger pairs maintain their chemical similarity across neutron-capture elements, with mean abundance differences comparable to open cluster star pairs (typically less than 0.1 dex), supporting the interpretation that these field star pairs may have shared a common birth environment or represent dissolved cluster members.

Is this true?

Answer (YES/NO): NO